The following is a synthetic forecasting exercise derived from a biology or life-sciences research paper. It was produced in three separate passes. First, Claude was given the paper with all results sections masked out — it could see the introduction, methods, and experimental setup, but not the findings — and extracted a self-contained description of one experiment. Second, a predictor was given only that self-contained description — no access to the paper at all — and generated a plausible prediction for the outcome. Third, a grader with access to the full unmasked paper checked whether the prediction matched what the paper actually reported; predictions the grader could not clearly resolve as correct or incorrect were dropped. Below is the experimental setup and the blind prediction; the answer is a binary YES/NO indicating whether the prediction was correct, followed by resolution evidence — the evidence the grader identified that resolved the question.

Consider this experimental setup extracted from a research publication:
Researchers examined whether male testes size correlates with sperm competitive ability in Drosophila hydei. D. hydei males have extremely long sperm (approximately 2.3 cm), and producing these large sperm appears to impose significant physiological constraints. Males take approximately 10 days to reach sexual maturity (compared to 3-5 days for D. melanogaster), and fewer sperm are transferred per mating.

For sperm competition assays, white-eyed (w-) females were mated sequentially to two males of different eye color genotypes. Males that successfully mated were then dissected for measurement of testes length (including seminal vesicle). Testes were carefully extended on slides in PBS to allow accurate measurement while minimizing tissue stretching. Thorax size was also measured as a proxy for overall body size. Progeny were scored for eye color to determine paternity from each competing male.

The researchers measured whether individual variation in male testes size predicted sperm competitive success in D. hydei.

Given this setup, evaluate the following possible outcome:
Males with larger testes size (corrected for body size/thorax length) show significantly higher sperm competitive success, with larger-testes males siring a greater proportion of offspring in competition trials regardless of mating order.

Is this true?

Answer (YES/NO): NO